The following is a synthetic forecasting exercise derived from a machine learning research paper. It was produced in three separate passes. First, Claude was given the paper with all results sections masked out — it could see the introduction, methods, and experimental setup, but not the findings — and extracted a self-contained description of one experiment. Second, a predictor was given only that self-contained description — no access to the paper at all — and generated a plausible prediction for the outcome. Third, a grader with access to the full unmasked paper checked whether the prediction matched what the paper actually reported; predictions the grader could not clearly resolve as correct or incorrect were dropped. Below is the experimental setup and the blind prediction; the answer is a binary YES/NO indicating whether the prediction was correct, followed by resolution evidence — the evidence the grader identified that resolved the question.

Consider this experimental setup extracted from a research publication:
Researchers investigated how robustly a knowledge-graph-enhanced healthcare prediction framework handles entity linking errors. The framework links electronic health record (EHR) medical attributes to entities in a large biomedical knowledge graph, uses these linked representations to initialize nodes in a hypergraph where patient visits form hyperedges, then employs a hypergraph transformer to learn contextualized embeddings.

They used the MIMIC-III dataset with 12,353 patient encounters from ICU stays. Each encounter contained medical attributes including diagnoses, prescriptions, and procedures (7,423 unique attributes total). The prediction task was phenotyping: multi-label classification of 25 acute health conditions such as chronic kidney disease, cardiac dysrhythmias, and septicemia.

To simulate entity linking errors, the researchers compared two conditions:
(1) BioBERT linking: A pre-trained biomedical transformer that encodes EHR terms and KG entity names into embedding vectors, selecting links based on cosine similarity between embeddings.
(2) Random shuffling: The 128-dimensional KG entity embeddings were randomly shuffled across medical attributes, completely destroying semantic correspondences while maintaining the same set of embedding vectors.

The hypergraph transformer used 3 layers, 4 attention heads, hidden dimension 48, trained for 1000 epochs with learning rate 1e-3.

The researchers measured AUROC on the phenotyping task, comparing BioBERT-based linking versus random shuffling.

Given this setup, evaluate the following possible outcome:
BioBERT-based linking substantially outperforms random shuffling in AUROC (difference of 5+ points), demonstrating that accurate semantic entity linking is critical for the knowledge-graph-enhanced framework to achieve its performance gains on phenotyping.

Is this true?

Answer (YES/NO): NO